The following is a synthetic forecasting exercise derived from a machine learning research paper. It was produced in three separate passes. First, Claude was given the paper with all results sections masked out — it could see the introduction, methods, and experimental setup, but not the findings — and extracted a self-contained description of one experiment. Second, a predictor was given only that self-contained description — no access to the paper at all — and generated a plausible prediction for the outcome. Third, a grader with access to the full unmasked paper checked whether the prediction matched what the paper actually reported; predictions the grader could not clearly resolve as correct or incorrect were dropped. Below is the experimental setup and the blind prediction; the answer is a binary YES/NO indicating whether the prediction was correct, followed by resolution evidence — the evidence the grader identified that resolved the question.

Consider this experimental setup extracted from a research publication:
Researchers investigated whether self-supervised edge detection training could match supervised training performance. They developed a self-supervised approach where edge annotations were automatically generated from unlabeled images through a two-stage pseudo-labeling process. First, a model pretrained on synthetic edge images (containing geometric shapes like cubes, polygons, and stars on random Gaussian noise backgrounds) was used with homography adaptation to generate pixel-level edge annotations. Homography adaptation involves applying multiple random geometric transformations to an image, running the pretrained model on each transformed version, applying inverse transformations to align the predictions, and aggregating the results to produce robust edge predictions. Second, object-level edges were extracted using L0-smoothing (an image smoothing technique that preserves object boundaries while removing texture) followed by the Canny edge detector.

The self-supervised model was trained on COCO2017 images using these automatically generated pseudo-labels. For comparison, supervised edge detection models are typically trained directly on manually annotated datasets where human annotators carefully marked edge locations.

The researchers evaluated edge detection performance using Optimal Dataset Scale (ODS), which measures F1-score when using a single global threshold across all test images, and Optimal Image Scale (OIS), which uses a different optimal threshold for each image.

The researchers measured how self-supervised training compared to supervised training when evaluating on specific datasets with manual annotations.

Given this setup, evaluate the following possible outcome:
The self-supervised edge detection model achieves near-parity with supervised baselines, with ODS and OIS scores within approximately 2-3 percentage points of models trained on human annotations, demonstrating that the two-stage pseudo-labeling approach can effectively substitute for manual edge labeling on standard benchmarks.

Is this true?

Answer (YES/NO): NO